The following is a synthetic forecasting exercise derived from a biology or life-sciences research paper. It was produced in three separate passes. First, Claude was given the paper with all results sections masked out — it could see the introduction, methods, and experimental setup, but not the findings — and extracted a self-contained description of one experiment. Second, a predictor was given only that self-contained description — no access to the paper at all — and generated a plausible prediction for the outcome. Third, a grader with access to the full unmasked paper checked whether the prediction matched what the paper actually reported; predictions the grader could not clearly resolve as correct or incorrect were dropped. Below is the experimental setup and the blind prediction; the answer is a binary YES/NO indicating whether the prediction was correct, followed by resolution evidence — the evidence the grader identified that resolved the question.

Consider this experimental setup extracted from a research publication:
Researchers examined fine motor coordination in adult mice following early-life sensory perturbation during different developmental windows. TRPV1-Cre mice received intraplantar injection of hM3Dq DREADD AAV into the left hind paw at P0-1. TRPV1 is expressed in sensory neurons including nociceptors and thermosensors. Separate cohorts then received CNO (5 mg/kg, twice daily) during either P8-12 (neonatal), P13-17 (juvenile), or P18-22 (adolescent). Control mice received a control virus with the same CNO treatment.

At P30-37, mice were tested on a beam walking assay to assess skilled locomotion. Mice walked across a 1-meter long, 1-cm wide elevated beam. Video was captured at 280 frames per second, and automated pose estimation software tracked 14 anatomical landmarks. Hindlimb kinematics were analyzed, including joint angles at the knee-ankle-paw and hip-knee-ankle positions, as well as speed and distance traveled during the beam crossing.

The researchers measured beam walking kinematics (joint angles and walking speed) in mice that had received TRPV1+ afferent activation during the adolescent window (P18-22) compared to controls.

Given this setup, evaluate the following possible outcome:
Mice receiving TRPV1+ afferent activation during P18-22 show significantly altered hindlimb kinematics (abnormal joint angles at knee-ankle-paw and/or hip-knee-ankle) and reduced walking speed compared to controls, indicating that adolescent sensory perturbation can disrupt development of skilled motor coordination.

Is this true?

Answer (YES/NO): YES